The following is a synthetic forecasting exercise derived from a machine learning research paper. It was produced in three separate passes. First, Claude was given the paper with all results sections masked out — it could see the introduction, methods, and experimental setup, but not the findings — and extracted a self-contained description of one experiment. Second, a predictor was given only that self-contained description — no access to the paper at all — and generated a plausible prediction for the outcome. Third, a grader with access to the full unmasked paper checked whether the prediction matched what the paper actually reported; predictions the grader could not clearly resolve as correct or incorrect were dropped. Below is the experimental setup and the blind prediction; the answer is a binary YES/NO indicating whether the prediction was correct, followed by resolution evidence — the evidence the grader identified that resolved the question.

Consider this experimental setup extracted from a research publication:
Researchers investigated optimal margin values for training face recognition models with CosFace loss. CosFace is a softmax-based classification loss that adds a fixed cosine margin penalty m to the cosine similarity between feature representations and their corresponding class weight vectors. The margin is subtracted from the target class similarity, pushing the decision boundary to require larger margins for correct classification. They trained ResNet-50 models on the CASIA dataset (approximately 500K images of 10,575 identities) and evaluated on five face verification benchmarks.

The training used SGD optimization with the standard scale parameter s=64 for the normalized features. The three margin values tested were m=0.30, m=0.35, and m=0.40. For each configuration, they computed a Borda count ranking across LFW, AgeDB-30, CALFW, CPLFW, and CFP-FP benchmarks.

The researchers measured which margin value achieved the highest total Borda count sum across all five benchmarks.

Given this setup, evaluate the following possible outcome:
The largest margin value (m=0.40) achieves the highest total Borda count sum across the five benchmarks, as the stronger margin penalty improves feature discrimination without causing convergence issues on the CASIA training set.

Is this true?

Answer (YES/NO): NO